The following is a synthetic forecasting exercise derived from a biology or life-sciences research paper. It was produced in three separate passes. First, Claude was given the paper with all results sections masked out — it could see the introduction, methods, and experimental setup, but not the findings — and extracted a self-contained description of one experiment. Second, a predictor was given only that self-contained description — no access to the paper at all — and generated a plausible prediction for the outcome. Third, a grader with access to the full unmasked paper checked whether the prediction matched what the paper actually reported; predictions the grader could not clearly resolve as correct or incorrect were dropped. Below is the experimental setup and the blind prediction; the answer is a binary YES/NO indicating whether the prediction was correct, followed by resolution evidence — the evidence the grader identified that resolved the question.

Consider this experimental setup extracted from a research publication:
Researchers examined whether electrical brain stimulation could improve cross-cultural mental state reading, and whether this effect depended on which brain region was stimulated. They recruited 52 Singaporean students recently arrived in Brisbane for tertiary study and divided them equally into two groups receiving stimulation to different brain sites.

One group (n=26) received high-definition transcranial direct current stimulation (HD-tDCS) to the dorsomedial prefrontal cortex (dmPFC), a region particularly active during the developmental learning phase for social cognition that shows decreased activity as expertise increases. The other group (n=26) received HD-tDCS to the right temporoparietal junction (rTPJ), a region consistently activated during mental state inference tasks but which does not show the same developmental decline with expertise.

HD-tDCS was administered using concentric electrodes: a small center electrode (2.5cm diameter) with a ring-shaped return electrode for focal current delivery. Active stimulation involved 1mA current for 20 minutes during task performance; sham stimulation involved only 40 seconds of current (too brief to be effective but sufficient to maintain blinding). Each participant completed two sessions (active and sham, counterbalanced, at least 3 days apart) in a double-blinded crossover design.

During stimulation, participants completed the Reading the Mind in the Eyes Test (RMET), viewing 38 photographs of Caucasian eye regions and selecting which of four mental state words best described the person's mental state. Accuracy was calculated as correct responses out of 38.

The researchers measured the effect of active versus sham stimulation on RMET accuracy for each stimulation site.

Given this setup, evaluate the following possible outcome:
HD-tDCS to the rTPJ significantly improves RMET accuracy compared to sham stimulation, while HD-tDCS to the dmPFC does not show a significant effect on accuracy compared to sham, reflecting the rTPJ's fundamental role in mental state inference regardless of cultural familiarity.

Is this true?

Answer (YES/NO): NO